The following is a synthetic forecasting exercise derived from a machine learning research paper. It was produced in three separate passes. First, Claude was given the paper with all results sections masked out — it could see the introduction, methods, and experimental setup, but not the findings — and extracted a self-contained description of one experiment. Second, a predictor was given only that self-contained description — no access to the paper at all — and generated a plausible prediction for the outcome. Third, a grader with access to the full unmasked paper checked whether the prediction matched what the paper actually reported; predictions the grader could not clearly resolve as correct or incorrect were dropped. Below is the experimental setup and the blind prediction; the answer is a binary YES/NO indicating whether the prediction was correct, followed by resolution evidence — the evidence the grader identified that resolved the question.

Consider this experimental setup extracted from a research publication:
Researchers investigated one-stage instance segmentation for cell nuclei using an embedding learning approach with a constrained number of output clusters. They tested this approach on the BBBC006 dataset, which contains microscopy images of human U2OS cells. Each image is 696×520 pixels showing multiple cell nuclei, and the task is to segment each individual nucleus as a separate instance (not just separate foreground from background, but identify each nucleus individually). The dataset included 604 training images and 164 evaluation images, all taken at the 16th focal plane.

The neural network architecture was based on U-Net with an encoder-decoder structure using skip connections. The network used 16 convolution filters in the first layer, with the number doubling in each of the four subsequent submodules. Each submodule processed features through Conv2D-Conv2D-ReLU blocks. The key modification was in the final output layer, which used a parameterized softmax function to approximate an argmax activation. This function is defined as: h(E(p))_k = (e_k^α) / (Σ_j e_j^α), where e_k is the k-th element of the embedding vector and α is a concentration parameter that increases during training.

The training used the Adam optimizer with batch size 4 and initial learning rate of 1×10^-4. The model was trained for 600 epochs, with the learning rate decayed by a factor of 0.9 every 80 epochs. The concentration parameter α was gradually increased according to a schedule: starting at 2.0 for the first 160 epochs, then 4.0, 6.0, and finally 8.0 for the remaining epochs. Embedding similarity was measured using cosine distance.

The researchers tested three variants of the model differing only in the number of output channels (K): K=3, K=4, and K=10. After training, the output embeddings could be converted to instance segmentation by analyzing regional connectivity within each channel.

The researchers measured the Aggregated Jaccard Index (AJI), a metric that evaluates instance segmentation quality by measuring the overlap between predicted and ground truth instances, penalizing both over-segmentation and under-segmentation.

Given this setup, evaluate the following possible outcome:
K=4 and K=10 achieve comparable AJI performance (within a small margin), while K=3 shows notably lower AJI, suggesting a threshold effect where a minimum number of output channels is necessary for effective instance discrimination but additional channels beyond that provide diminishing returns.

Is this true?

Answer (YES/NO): NO